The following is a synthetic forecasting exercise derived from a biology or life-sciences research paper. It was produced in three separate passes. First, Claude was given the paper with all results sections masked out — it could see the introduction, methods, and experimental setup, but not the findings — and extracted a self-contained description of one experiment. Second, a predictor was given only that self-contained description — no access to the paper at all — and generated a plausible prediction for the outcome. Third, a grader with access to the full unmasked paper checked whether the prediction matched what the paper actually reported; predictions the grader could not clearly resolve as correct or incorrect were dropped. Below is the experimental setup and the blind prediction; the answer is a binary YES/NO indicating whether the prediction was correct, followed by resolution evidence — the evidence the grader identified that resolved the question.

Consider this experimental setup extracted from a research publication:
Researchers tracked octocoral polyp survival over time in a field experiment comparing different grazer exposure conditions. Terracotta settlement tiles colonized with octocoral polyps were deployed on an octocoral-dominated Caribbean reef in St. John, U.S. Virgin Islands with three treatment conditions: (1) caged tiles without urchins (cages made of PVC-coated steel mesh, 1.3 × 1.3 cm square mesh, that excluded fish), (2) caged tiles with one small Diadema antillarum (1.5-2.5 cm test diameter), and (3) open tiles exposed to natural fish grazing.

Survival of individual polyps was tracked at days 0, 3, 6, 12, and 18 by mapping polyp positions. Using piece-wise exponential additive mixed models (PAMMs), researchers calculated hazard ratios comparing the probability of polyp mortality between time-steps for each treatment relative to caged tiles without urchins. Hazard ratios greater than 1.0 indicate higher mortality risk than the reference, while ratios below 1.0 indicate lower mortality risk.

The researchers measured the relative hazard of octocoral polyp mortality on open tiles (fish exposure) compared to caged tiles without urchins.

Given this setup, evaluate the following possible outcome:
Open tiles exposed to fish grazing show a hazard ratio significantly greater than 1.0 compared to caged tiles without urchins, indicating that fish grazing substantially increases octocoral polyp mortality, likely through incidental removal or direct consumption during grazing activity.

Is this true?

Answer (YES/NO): YES